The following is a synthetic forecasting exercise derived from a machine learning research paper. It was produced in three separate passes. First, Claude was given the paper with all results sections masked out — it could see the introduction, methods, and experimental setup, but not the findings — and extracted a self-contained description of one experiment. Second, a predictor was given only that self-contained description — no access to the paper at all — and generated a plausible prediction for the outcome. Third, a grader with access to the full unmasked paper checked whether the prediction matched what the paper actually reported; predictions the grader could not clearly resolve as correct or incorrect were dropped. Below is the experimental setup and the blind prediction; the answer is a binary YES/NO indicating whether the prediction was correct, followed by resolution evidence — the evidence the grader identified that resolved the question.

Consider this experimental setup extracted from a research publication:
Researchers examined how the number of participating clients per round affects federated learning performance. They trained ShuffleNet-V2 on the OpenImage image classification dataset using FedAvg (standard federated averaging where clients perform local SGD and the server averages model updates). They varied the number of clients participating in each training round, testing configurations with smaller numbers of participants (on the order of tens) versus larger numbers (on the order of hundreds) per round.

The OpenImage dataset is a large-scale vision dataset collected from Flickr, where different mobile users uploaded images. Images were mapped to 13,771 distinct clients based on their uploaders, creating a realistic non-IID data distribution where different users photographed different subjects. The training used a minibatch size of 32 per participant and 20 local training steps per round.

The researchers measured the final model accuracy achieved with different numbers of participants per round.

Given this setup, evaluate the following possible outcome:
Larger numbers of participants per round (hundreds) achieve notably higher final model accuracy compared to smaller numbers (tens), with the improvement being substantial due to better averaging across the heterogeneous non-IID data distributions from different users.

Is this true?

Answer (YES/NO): YES